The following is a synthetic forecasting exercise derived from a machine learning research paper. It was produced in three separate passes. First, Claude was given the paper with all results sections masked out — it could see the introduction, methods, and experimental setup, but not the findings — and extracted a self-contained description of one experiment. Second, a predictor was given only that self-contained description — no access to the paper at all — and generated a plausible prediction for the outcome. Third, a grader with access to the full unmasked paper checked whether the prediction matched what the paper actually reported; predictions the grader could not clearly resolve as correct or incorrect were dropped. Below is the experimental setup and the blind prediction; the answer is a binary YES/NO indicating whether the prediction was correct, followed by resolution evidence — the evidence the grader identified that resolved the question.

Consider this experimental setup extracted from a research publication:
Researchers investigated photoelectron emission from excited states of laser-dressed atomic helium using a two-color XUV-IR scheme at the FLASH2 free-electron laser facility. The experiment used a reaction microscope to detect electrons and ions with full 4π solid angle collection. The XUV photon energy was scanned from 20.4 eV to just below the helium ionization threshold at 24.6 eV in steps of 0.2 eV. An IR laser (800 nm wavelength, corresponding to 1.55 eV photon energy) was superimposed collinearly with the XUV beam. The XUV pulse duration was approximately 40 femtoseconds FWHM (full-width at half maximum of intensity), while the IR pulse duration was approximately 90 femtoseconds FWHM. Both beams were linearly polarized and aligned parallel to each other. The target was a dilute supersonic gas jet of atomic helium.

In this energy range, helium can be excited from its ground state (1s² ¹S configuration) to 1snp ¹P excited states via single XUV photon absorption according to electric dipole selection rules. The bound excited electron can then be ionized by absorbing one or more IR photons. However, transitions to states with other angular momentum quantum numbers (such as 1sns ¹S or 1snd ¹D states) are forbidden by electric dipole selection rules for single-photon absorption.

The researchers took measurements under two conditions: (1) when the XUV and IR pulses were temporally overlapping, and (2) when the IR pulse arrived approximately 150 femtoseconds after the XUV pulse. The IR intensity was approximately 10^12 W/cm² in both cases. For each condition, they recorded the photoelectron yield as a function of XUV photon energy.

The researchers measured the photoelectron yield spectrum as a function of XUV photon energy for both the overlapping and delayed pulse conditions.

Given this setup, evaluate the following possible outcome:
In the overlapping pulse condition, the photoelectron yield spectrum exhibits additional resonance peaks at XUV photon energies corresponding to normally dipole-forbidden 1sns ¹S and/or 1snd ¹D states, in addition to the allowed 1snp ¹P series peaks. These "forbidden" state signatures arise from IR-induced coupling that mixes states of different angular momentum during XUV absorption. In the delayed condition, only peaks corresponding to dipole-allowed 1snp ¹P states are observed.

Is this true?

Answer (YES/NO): YES